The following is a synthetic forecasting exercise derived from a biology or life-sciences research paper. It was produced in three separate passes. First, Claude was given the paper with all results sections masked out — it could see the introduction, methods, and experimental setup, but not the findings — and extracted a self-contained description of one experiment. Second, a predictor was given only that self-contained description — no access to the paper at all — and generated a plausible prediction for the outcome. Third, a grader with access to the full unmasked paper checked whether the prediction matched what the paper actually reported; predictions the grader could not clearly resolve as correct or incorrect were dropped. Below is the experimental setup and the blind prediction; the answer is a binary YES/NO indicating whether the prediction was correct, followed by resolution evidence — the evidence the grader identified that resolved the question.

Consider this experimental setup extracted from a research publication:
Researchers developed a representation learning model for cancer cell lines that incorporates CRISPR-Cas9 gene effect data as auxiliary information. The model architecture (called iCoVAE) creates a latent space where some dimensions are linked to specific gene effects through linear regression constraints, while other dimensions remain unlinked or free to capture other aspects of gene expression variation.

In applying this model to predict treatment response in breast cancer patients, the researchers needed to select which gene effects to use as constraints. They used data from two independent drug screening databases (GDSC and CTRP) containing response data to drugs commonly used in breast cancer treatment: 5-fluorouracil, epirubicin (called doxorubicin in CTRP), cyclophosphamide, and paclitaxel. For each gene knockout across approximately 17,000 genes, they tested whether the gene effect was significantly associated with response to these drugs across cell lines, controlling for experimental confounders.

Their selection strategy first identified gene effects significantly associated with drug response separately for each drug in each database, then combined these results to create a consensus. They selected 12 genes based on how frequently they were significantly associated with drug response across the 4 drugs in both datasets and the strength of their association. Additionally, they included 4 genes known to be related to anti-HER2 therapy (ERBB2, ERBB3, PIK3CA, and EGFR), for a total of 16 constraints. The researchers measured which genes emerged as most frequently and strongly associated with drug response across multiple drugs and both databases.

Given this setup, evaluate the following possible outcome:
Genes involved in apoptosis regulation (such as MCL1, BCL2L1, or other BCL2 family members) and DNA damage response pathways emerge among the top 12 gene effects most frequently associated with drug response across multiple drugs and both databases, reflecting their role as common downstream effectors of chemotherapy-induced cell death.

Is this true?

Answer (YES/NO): YES